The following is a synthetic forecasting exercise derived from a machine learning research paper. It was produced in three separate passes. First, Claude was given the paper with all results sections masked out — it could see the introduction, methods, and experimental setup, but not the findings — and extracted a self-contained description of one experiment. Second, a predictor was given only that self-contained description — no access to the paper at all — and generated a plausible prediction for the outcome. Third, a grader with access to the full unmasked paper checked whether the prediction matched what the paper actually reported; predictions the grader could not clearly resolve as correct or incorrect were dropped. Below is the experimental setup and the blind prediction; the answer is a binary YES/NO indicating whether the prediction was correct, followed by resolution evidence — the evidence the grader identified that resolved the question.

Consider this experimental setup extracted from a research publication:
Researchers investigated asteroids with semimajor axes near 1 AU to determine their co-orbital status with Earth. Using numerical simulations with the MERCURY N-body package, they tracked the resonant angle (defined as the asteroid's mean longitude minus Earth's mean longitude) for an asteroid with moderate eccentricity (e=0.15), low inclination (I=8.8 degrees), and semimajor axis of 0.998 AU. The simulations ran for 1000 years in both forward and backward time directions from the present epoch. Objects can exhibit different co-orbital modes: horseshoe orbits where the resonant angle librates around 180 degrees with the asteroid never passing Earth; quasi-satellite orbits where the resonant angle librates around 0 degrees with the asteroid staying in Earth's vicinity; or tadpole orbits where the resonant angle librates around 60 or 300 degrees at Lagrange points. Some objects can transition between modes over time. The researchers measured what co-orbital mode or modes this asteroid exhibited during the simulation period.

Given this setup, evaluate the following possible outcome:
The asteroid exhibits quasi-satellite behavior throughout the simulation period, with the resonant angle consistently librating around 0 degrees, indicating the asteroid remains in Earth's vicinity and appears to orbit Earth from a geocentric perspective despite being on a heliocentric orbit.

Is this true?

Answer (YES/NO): NO